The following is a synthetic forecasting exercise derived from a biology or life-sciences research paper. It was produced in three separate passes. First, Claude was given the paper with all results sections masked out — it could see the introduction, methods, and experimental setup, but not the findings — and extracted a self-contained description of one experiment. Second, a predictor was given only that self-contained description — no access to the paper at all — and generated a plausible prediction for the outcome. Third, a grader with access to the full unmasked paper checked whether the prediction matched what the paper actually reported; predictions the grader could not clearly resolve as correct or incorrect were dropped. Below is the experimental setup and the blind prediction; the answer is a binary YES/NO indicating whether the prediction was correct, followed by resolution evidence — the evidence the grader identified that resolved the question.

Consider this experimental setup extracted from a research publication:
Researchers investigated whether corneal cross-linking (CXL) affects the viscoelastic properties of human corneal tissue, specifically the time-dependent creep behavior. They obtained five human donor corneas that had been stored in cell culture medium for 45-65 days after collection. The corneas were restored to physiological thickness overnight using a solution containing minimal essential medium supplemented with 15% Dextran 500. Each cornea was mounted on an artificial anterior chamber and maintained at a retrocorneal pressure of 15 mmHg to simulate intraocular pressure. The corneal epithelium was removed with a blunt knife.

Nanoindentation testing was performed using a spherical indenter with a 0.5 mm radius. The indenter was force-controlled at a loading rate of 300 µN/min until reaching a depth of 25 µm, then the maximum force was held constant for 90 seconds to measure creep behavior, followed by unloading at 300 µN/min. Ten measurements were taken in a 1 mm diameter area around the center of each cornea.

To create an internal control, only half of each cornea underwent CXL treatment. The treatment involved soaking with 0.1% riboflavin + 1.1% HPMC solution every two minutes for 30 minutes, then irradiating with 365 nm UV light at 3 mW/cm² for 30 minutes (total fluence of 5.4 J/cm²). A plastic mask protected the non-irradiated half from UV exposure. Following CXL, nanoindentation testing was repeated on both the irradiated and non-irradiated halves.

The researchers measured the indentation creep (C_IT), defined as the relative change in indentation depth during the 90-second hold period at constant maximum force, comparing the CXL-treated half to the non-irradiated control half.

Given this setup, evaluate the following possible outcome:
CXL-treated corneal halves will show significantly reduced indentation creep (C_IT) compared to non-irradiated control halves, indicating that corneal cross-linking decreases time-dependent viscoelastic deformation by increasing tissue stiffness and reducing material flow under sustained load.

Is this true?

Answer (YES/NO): YES